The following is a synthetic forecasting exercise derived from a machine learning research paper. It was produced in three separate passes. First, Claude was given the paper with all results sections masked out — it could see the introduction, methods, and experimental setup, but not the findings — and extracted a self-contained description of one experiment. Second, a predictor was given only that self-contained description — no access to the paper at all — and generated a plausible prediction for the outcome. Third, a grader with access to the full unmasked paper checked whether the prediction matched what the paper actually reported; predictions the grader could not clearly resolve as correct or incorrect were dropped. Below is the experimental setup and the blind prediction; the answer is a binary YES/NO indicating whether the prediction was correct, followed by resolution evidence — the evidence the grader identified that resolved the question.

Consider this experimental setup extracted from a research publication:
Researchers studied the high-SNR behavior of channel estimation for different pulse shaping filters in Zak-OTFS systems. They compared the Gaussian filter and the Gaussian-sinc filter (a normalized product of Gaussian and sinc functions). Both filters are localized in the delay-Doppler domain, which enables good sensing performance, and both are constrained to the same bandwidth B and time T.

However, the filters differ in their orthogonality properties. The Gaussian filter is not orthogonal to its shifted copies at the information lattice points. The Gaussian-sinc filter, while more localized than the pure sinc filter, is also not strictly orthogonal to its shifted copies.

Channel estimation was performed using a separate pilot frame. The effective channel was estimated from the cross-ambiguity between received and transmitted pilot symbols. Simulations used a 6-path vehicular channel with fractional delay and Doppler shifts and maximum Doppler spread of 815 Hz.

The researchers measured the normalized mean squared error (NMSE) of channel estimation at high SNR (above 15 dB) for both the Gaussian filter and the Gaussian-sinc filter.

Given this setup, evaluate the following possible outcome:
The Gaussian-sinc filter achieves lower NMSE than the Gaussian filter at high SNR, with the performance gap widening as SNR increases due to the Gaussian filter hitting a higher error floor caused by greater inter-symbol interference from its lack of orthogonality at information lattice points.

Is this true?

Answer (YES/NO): NO